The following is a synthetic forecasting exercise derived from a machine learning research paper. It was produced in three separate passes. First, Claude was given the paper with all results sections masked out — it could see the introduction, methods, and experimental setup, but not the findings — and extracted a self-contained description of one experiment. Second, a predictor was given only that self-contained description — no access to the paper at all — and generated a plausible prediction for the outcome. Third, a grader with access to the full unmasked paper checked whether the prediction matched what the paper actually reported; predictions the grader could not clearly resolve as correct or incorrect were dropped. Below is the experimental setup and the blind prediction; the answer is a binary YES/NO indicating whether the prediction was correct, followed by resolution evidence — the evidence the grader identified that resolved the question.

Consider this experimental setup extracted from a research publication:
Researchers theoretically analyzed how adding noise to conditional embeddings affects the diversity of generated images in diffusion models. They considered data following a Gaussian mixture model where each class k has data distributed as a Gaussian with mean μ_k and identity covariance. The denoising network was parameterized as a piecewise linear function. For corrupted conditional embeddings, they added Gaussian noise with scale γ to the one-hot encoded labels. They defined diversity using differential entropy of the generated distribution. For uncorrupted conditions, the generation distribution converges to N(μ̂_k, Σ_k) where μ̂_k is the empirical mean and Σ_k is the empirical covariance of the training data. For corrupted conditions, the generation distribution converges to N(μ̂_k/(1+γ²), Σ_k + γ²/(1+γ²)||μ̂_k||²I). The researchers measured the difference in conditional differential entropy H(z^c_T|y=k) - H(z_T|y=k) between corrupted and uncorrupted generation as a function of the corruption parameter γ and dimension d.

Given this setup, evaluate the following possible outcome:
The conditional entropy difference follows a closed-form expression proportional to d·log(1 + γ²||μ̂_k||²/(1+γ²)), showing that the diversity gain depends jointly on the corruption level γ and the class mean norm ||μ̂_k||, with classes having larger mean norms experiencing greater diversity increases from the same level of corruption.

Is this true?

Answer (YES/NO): NO